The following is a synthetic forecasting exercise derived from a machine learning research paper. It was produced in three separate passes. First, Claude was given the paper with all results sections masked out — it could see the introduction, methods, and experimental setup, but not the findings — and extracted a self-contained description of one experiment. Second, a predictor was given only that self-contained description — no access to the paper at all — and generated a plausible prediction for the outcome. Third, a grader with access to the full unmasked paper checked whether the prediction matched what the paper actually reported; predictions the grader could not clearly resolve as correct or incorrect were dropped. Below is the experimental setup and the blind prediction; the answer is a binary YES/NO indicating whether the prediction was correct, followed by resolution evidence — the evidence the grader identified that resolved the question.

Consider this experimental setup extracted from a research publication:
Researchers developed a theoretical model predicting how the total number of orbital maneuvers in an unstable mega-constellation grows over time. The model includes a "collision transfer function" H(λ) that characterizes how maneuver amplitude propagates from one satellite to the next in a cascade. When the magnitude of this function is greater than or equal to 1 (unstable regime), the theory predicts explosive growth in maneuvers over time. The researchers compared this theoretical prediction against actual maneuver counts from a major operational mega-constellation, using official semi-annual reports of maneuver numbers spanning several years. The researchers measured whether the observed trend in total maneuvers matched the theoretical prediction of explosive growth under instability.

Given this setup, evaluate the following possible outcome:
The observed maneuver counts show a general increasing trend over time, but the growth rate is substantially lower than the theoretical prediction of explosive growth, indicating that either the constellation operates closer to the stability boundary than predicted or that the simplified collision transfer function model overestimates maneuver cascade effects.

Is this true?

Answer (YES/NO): NO